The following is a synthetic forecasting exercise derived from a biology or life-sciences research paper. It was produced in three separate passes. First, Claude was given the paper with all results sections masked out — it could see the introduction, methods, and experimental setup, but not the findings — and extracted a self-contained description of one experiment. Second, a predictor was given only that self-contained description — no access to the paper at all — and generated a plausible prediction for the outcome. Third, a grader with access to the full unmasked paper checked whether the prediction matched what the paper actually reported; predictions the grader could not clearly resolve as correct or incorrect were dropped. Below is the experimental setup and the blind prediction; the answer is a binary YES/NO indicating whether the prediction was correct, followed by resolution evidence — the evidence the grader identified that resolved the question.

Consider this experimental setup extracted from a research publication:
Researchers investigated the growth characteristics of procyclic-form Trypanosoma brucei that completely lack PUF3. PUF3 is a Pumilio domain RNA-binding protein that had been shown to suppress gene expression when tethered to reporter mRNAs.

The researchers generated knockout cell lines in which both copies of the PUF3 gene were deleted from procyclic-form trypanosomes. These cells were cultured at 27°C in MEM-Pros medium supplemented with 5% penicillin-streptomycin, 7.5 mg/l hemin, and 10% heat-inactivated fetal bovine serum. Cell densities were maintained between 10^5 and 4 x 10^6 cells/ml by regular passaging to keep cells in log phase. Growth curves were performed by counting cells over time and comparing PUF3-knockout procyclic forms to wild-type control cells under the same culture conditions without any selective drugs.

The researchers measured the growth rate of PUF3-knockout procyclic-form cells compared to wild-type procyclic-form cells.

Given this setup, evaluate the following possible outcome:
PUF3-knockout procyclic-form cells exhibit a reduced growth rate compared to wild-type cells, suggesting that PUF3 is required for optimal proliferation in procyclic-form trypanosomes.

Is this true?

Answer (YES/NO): YES